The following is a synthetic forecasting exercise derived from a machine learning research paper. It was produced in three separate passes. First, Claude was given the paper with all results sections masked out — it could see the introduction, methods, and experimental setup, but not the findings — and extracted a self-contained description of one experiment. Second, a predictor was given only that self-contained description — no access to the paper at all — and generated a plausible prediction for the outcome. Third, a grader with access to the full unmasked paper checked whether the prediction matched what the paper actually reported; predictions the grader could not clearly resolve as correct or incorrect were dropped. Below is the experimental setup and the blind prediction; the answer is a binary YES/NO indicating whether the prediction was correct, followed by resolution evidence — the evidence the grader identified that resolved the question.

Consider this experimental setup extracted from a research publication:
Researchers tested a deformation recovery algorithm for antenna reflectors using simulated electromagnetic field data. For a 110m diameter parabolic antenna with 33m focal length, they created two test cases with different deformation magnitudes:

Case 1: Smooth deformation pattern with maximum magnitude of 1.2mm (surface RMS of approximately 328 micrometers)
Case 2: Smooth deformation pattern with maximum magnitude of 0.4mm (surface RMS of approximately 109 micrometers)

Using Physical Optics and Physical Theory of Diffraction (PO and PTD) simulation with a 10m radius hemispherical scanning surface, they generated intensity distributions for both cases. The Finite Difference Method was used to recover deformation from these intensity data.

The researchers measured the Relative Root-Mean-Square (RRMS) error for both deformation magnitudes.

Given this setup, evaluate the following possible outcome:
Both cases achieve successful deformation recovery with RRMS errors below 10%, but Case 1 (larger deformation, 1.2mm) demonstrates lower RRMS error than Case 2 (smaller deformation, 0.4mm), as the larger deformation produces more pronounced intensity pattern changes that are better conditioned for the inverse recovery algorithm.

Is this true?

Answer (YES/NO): NO